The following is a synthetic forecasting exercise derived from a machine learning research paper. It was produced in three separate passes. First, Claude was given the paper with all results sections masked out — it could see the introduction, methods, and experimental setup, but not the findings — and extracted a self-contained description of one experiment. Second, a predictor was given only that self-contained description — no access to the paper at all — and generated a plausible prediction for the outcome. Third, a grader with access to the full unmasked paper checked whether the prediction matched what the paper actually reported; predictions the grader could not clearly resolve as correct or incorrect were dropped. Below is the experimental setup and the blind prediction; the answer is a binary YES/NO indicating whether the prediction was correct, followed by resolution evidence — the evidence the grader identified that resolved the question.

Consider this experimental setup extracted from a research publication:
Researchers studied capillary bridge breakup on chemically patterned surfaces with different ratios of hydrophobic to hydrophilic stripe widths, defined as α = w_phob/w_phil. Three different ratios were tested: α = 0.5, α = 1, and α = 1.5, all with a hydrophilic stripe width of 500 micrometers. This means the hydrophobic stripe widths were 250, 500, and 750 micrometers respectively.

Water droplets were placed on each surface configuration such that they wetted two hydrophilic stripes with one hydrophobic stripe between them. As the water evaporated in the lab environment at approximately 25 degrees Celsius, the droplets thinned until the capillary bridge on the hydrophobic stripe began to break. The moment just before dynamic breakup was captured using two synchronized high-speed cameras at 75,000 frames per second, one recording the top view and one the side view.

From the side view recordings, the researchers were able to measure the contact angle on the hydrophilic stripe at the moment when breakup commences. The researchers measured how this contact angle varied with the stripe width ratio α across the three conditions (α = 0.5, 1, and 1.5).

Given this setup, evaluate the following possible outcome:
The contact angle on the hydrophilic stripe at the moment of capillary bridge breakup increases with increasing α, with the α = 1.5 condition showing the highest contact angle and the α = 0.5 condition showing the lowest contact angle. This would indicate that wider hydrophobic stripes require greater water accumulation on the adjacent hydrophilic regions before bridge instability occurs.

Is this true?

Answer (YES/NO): YES